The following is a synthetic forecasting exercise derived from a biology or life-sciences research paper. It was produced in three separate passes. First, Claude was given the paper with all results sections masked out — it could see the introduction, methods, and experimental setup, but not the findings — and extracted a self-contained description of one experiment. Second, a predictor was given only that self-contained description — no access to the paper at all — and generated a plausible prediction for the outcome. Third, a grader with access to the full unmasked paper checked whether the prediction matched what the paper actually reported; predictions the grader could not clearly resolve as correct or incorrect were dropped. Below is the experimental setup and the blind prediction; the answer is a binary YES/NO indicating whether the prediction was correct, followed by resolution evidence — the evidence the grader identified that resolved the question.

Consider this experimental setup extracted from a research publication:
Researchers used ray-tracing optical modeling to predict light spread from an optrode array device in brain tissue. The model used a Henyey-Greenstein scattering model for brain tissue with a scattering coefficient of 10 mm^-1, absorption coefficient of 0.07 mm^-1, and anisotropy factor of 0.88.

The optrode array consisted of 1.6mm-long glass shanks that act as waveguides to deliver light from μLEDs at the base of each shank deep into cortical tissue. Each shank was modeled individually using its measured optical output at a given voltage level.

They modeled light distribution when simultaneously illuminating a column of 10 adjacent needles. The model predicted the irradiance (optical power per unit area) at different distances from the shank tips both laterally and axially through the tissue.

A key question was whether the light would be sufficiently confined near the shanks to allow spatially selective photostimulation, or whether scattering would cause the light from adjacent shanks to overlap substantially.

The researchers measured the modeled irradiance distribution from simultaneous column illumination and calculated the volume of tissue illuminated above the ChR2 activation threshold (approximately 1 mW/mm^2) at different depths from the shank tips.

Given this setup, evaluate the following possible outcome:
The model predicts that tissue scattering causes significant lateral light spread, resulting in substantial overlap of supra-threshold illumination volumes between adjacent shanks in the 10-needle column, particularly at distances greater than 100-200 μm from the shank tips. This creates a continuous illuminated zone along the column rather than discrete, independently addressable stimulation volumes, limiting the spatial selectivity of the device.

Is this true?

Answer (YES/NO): NO